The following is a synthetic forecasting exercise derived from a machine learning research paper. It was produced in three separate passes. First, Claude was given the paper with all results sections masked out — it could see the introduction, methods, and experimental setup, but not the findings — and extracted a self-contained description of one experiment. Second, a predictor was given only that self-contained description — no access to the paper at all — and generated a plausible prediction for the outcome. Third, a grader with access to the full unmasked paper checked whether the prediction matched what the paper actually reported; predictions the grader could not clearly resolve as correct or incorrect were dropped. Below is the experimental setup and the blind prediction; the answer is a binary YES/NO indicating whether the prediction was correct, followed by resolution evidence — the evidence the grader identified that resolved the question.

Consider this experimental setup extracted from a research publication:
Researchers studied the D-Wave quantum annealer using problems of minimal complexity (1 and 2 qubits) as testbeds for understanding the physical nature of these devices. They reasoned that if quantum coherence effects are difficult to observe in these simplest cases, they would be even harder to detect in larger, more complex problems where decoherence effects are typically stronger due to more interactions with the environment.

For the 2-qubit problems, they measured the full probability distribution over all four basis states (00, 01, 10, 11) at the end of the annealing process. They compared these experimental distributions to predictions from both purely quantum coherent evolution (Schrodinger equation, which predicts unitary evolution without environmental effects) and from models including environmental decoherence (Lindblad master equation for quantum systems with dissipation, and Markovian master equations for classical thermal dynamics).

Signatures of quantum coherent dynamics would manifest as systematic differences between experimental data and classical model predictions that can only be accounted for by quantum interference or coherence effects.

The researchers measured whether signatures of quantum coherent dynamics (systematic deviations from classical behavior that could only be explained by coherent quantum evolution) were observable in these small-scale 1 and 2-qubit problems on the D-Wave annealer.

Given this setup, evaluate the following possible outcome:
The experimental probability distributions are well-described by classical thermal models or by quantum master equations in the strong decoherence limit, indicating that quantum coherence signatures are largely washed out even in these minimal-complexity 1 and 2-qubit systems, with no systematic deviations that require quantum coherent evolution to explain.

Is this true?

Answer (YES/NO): YES